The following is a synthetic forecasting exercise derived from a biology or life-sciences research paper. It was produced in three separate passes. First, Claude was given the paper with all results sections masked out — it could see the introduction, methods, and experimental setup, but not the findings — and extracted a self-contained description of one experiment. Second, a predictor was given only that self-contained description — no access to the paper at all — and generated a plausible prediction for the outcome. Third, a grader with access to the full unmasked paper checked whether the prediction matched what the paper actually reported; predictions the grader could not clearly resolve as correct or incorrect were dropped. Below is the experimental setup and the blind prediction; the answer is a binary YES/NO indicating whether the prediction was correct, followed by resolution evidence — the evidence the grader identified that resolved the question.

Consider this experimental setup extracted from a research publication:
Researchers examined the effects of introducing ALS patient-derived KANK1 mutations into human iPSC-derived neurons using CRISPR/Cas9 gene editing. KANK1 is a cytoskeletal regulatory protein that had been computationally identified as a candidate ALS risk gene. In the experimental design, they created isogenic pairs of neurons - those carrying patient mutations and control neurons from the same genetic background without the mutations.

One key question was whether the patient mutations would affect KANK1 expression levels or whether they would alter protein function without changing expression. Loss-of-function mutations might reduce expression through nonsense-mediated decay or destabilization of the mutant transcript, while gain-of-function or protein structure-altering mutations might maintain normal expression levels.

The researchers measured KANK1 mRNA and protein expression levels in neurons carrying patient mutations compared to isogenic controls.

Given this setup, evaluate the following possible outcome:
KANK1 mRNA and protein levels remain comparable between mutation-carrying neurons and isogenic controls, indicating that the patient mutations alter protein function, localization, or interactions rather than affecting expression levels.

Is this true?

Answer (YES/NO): NO